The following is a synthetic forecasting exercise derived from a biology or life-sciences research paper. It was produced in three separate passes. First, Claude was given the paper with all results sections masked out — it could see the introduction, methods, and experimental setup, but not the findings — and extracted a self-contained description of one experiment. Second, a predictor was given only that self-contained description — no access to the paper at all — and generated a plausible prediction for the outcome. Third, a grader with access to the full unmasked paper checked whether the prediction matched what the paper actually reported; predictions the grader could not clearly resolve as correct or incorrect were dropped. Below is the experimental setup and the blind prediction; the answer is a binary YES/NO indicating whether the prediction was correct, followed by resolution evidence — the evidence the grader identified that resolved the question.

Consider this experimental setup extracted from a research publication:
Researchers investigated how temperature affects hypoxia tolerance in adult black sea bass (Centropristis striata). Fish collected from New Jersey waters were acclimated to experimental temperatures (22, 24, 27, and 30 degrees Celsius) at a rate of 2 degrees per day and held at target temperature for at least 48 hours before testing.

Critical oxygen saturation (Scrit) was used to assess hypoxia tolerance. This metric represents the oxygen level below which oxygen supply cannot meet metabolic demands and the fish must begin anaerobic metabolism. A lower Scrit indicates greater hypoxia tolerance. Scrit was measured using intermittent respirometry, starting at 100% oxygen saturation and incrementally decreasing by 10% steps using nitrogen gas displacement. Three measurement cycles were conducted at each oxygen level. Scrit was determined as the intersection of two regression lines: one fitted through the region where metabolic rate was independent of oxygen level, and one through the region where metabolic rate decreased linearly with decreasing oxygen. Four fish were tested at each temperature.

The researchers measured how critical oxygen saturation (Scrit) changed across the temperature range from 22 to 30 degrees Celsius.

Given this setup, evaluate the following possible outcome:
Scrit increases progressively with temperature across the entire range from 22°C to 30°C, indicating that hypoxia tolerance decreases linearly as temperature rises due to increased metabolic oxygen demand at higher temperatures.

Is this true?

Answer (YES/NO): YES